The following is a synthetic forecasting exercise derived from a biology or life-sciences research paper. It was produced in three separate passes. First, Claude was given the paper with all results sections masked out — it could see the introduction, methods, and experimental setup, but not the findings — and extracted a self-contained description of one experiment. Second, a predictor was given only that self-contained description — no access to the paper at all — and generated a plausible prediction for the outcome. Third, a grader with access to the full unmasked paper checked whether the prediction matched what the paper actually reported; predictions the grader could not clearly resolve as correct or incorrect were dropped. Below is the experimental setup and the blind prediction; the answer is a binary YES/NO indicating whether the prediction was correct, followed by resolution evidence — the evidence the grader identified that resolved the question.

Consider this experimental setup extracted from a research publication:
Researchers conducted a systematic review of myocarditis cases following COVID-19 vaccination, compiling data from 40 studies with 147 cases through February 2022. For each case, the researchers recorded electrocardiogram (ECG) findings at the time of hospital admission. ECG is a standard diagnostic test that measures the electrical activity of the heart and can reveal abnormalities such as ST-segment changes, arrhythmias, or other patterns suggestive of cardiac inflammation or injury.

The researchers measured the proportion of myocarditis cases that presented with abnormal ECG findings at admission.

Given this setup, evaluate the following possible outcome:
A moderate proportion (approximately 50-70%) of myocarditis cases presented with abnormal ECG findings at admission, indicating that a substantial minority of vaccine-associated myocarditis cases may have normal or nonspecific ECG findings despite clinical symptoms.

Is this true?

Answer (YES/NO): NO